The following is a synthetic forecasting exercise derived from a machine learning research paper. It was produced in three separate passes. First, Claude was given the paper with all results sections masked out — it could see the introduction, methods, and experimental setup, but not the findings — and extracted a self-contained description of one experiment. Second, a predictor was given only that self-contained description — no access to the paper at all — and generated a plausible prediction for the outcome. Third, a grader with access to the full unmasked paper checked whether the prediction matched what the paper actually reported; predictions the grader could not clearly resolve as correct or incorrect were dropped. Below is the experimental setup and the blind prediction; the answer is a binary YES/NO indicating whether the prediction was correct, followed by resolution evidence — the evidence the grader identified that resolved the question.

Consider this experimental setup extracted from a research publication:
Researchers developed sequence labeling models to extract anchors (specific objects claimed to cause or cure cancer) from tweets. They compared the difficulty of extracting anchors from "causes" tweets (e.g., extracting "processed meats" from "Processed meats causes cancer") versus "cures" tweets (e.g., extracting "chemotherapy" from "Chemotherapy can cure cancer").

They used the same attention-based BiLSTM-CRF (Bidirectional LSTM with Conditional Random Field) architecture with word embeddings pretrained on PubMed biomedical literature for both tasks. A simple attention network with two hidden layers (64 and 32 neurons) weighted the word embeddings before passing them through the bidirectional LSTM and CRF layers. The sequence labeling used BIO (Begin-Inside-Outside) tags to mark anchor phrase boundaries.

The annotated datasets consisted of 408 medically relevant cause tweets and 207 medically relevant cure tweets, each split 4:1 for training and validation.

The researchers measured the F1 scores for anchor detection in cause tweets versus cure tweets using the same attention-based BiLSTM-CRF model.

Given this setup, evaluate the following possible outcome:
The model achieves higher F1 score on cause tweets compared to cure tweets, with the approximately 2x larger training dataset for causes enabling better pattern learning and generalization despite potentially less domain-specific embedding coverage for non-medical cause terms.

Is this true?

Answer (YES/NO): YES